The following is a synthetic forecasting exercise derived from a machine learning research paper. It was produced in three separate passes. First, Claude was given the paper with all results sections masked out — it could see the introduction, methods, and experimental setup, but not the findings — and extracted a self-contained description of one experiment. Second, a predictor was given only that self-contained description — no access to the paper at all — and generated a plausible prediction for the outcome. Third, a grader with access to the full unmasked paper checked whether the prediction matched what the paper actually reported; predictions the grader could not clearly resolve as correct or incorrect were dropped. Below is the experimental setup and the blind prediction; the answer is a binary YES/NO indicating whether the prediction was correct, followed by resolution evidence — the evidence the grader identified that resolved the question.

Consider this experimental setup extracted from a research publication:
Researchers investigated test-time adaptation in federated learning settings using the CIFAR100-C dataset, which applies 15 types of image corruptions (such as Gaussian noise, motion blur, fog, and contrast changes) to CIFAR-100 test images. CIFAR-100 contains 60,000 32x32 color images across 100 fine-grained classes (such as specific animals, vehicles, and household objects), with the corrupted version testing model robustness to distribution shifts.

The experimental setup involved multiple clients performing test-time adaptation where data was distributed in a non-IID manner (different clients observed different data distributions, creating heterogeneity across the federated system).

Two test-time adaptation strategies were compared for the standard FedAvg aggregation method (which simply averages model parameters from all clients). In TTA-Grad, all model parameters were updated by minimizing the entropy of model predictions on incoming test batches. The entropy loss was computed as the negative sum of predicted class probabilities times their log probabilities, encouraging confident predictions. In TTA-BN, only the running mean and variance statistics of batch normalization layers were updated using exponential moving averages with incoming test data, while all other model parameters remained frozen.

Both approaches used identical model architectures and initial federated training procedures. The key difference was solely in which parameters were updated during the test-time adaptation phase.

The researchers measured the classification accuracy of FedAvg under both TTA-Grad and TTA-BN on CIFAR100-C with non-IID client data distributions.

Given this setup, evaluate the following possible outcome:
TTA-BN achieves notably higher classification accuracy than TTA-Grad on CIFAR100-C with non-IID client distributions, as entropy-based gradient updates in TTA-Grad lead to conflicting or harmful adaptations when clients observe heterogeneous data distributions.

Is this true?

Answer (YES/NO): YES